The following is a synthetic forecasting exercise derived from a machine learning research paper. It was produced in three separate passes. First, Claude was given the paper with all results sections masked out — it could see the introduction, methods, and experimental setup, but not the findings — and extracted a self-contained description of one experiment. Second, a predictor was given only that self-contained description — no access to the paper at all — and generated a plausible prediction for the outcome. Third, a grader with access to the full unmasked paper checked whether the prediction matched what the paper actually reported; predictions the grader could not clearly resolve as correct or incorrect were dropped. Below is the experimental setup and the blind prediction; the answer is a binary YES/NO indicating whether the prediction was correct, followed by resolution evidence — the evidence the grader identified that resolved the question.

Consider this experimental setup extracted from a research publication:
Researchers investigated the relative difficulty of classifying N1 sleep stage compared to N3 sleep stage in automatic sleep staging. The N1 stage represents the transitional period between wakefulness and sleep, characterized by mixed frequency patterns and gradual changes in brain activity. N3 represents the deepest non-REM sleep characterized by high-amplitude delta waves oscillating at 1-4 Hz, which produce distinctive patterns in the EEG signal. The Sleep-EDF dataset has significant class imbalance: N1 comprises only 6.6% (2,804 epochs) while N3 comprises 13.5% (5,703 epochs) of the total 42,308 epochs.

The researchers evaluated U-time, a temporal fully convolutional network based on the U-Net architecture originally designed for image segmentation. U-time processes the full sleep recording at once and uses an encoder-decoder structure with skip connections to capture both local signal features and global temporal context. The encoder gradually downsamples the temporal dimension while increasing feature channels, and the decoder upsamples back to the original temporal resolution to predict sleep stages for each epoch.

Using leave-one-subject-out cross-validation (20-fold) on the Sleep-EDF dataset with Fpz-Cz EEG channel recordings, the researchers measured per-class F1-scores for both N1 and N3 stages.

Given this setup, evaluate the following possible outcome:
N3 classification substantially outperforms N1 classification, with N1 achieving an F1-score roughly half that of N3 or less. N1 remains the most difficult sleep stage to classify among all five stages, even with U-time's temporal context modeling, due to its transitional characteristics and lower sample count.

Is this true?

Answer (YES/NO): NO